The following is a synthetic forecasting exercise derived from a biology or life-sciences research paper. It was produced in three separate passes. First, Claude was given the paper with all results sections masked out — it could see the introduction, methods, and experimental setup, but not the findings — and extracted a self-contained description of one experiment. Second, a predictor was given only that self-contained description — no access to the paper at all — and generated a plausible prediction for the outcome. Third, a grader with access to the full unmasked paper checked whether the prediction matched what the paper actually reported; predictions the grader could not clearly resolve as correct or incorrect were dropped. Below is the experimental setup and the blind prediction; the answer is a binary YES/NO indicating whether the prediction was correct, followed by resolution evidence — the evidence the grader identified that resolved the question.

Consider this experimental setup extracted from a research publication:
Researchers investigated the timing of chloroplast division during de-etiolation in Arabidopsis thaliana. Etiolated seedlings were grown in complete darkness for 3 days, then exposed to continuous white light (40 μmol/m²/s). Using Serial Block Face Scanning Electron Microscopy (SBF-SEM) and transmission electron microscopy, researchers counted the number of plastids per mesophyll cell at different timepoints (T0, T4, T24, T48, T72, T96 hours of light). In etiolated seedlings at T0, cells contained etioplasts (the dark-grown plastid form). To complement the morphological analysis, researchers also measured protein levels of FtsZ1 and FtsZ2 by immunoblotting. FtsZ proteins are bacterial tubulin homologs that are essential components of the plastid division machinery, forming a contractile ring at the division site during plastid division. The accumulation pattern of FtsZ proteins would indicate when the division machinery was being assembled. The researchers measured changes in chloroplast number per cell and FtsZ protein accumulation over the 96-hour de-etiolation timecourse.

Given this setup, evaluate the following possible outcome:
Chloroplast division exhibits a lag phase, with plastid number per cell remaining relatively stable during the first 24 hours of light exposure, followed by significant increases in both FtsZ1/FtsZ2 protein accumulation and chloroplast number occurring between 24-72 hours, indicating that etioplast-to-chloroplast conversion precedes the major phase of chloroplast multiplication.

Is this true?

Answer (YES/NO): YES